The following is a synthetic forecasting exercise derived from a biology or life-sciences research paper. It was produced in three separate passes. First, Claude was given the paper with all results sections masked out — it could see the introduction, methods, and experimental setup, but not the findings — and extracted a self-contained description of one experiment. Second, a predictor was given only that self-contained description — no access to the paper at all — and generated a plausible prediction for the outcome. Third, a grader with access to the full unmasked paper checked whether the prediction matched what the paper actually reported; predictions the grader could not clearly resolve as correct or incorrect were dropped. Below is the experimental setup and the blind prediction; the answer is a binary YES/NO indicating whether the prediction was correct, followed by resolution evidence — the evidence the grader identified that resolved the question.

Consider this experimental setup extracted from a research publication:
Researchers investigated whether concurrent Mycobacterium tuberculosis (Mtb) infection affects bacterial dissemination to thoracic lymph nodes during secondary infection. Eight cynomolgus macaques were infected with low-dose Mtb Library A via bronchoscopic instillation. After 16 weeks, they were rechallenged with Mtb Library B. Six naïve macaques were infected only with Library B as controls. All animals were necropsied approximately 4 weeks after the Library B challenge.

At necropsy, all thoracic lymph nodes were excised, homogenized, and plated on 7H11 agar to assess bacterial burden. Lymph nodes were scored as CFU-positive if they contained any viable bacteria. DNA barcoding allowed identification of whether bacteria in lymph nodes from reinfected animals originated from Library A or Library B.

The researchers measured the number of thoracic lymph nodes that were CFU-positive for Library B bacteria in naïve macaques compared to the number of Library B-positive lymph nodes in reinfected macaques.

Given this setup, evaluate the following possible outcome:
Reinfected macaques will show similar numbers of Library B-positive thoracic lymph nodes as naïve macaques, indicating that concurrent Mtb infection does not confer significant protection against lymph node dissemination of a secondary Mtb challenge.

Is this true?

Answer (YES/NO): NO